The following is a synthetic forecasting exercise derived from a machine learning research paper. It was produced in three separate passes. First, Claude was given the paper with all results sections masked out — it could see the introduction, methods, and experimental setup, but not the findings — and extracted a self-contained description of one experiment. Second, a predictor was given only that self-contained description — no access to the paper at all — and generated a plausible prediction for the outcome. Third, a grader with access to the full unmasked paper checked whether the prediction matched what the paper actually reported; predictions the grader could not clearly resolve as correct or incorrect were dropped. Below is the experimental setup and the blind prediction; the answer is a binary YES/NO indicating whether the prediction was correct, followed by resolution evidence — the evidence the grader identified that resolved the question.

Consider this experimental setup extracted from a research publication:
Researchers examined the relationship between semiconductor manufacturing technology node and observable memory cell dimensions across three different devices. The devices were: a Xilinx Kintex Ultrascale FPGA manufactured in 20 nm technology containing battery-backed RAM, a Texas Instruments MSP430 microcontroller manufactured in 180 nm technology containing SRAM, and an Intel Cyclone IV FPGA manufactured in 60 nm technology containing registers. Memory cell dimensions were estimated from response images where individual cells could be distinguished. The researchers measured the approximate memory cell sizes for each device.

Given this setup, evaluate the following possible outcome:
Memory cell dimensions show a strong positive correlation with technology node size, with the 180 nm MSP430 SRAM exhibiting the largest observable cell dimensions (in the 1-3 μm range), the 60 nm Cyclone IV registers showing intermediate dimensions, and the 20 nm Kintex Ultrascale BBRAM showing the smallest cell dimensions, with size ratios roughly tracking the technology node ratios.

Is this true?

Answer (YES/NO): NO